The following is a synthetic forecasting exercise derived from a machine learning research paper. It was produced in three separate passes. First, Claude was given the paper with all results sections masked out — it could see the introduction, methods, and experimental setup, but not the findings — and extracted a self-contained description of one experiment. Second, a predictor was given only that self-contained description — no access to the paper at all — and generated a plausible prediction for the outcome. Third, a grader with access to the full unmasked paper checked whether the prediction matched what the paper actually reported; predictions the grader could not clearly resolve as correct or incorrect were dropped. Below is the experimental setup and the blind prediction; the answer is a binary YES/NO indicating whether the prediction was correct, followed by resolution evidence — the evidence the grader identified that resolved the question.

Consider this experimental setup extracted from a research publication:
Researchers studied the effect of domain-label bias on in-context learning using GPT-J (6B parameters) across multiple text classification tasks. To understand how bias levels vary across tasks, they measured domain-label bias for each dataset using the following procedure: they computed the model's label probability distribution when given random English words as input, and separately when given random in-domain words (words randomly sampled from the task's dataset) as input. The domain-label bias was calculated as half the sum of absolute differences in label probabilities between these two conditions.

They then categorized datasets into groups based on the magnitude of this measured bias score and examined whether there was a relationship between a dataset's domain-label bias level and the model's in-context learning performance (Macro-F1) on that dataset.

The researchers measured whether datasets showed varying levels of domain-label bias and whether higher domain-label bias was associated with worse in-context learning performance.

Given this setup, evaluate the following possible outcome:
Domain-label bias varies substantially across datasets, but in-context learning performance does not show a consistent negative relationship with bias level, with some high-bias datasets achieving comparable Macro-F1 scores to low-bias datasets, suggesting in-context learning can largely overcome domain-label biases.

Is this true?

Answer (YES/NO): NO